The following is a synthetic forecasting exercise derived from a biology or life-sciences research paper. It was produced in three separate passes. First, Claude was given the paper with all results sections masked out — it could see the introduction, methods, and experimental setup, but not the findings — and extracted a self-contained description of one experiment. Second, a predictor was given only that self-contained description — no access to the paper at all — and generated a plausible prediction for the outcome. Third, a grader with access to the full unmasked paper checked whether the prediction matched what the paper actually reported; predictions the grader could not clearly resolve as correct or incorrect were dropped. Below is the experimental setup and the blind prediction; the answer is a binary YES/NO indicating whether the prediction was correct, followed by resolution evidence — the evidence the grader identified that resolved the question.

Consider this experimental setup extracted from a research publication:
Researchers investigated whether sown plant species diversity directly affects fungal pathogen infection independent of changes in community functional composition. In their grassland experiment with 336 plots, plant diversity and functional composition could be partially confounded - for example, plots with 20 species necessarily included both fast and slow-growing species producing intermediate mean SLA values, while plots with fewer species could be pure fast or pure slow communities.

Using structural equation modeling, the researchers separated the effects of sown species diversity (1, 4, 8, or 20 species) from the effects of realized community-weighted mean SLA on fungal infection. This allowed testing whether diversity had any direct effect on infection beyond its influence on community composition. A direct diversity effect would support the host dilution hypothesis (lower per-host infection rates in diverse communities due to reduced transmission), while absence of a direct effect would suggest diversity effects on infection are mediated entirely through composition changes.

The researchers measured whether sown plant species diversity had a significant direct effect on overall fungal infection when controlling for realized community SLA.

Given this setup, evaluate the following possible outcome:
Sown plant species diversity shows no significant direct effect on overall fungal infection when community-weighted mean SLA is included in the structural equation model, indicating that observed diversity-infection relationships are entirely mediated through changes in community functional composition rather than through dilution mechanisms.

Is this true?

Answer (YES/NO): NO